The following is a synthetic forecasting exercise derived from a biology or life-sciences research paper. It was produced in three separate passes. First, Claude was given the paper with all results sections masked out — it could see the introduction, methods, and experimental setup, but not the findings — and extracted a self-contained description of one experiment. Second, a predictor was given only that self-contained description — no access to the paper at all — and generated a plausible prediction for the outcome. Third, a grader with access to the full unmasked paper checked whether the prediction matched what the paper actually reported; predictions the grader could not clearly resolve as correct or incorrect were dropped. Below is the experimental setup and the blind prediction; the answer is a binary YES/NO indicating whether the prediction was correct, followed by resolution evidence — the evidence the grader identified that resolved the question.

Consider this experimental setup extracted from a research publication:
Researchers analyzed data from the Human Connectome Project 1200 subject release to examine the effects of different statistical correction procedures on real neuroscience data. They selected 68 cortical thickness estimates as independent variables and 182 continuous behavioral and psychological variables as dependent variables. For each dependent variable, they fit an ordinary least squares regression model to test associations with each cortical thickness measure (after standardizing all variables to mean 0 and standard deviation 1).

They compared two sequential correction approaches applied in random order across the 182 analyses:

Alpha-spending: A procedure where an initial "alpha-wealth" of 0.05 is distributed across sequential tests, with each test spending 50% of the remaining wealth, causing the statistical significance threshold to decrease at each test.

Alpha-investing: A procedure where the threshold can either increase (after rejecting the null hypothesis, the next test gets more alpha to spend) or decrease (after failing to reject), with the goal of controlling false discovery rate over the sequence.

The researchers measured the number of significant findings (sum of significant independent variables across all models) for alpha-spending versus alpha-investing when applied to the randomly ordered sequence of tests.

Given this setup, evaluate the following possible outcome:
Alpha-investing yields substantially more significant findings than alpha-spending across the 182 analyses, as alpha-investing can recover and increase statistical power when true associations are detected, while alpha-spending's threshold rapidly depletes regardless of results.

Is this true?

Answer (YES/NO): NO